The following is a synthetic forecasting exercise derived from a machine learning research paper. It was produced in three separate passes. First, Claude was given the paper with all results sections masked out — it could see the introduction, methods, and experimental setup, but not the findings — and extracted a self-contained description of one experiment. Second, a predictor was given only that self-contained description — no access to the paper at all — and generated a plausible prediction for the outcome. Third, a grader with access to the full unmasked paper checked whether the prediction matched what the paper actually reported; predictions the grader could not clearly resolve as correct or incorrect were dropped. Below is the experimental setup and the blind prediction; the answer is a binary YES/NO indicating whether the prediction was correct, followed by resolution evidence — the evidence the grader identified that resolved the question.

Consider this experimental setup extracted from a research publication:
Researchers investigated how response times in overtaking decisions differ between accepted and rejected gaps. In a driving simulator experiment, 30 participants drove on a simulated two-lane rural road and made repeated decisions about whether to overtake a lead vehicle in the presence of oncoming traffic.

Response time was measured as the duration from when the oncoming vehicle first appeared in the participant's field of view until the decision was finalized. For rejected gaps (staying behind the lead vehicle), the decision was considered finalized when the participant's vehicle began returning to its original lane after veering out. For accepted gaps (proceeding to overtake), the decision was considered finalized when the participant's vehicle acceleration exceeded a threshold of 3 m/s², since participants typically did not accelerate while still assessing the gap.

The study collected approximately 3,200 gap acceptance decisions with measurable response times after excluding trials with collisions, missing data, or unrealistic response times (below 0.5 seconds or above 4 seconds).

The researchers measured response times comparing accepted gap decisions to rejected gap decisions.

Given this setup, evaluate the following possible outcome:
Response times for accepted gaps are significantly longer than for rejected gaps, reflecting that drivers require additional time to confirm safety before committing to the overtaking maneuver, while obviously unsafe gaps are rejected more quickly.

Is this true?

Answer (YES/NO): NO